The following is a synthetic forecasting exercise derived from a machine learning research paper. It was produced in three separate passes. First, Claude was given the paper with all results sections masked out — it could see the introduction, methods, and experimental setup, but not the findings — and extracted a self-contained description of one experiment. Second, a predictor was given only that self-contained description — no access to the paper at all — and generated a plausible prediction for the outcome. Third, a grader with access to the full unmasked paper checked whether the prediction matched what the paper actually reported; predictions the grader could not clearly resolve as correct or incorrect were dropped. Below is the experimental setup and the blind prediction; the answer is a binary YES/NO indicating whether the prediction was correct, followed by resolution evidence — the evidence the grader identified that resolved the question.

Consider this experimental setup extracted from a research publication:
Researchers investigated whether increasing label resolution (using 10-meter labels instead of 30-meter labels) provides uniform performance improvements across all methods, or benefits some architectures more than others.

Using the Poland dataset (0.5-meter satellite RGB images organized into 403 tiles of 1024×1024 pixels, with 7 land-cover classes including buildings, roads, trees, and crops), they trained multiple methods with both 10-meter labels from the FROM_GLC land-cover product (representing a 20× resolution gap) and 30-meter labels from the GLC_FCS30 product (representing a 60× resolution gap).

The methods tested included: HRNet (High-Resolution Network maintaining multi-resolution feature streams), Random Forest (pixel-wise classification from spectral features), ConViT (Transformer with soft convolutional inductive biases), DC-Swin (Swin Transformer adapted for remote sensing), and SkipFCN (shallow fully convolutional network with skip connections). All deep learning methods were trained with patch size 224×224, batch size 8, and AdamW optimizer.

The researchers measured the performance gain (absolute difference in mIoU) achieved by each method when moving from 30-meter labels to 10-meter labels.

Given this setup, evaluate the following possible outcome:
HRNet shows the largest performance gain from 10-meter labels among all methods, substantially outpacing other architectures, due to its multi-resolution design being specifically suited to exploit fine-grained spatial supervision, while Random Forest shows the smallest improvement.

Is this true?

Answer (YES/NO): NO